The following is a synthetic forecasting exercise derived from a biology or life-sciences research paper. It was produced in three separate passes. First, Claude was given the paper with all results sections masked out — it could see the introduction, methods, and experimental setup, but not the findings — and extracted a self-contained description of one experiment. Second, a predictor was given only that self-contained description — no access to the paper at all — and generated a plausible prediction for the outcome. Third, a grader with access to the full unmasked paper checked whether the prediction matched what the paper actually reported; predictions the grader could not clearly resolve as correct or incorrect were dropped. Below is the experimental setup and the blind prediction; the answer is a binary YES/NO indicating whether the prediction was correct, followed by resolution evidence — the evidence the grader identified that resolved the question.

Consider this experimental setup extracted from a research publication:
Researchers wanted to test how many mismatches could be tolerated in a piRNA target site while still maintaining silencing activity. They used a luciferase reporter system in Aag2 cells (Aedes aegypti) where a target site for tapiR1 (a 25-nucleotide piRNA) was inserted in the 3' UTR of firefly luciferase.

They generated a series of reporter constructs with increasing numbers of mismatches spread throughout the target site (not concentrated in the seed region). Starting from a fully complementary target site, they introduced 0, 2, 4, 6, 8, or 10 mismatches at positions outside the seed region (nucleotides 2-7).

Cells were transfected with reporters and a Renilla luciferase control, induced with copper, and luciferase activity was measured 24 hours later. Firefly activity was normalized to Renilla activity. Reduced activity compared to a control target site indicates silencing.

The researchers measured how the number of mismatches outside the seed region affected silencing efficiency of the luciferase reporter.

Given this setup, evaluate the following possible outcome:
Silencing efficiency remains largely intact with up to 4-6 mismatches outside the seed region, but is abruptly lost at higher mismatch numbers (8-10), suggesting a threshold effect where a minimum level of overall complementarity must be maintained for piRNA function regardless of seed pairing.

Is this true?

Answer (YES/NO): NO